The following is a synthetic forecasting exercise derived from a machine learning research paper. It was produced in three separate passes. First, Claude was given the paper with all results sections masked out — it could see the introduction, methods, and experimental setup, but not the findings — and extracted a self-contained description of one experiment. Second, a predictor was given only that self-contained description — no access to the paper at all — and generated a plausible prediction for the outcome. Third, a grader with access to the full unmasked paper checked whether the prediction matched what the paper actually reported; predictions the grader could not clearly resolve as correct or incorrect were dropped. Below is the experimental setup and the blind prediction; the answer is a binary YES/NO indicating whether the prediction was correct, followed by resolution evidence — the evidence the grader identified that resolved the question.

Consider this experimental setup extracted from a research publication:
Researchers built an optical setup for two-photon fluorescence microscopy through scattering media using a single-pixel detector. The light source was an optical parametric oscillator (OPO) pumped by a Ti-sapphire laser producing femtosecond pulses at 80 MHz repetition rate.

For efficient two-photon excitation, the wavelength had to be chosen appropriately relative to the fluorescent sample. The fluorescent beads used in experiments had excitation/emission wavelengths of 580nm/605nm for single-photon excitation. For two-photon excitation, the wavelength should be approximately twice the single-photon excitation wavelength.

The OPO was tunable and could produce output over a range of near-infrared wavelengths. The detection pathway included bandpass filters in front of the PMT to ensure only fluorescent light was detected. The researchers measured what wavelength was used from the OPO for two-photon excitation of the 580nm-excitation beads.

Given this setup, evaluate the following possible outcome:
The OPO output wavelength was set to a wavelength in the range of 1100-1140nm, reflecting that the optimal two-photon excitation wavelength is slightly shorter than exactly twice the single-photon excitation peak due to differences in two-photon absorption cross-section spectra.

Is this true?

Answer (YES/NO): NO